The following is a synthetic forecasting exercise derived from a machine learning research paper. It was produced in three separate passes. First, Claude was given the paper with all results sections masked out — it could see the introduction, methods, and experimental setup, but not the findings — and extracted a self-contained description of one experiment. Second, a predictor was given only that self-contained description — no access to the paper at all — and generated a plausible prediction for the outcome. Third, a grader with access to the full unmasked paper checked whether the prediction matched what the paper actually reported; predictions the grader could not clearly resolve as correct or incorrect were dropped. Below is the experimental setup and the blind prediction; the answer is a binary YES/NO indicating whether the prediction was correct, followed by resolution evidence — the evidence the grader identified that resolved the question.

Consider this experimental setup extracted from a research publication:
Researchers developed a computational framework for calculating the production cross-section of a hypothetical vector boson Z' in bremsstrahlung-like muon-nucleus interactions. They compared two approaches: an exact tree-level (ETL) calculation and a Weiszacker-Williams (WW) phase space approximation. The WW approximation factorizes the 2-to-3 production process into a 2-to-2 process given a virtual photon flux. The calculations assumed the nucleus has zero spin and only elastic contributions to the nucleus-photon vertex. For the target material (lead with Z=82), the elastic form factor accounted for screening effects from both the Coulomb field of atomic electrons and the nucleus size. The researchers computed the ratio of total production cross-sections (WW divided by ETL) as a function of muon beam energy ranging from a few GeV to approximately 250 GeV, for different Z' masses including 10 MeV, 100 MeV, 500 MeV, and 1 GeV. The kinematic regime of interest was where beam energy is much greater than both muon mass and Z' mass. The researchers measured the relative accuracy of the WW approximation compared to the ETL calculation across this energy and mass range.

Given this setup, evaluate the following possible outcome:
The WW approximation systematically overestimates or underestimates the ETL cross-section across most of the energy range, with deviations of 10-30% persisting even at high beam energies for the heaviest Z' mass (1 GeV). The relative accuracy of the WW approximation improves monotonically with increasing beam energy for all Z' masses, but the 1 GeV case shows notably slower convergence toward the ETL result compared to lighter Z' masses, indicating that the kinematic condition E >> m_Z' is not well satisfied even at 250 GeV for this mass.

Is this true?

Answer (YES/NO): NO